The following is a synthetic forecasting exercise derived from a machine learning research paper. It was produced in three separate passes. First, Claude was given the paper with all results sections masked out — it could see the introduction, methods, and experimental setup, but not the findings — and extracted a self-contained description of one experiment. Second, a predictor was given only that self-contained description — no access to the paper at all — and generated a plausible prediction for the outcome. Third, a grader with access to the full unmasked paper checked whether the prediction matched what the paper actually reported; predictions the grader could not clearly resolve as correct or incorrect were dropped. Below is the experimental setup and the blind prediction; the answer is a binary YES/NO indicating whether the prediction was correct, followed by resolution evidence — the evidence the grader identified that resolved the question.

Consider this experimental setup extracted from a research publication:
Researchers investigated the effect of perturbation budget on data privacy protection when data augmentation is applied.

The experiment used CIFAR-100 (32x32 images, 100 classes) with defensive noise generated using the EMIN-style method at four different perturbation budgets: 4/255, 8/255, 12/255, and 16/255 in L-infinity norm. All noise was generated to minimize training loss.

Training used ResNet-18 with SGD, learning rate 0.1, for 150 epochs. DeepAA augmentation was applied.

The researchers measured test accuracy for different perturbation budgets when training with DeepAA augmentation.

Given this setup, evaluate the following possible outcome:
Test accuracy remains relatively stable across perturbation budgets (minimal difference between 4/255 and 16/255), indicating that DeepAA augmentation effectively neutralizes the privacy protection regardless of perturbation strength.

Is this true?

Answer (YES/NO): NO